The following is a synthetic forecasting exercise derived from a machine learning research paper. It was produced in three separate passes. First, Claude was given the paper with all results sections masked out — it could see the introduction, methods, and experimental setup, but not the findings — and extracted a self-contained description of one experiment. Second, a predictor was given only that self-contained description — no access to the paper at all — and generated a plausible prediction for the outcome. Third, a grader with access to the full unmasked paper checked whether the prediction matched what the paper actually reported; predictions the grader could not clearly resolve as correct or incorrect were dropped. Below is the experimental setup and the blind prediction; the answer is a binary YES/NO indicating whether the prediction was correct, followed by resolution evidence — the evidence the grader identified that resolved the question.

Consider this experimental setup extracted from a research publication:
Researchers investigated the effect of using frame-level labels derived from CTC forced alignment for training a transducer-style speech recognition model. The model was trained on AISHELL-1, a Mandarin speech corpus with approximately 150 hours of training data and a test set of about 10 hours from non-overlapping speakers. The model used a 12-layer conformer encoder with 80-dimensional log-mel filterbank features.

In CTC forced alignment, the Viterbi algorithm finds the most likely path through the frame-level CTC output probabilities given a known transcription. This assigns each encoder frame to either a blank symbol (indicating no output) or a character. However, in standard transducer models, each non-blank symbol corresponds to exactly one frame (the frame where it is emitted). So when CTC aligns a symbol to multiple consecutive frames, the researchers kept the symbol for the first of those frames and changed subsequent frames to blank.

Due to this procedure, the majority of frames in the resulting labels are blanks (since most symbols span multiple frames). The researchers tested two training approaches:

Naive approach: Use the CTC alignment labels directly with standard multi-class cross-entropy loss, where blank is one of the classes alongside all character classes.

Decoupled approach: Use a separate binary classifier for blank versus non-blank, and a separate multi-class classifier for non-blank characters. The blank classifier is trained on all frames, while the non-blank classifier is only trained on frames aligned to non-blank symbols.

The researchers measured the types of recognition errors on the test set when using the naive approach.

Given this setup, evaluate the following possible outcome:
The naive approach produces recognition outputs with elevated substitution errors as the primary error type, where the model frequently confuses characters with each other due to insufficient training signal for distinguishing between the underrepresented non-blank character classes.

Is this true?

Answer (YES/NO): YES